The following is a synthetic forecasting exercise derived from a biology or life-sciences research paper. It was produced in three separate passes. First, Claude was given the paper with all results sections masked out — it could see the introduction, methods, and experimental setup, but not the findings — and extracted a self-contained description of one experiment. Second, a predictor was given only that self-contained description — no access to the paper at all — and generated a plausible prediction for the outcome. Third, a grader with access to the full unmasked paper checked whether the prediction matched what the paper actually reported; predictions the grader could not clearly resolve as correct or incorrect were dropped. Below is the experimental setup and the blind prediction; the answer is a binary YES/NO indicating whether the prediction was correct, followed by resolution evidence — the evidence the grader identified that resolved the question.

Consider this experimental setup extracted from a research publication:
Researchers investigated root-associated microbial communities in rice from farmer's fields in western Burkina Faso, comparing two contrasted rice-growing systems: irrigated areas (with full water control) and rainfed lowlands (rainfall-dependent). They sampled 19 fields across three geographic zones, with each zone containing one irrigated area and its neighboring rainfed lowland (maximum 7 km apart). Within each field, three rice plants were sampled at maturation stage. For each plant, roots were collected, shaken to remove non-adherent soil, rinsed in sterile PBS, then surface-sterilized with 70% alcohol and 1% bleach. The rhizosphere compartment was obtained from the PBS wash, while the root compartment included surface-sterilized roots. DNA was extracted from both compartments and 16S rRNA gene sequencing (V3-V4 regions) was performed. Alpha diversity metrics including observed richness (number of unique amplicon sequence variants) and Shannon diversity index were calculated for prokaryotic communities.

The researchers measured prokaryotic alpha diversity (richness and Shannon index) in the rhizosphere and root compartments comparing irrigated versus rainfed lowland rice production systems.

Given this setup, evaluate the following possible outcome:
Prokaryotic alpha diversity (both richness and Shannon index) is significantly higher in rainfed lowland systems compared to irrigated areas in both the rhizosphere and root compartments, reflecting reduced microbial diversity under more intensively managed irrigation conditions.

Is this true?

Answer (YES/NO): NO